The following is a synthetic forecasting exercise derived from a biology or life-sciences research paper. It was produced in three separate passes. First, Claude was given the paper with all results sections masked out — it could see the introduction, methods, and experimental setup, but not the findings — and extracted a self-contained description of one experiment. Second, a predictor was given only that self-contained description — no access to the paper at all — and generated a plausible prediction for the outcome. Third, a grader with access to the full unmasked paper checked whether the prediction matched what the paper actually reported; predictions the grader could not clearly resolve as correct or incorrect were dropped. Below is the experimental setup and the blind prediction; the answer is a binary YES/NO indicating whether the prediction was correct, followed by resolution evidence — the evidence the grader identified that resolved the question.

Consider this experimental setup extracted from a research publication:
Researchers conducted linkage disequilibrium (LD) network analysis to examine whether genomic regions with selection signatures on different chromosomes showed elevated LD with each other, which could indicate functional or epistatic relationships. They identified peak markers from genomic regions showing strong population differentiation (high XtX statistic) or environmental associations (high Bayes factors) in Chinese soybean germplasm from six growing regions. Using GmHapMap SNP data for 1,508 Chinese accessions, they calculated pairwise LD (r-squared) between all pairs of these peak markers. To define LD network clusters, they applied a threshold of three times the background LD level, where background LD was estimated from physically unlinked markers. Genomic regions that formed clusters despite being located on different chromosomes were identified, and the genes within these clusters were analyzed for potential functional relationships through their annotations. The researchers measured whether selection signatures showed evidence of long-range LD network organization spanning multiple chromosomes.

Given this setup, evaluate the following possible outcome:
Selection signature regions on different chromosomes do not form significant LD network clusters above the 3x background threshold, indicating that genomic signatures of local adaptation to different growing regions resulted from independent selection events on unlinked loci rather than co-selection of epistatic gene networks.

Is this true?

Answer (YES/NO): NO